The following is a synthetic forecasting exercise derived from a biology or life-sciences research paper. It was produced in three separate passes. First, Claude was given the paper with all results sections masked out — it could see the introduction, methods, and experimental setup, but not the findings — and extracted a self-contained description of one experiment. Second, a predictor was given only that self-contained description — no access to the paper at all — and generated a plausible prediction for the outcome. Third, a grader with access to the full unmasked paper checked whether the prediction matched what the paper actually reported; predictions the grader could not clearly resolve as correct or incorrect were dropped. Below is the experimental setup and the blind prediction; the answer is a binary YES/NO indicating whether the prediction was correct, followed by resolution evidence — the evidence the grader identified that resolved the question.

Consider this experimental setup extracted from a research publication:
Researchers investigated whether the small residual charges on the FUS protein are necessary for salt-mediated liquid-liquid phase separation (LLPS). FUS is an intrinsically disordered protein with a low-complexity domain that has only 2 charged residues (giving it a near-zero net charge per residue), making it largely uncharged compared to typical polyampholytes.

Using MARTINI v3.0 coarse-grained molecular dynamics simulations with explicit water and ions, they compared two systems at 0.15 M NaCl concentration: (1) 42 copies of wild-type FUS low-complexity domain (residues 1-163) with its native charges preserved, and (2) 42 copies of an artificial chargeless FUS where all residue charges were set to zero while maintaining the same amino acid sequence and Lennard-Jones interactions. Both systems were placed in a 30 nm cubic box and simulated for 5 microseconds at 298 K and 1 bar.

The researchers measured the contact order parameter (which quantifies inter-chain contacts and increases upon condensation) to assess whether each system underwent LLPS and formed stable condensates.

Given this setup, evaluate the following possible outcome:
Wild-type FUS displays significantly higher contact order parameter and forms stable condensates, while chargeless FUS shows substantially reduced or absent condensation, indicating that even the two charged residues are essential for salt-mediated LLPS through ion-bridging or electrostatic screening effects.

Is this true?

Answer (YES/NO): NO